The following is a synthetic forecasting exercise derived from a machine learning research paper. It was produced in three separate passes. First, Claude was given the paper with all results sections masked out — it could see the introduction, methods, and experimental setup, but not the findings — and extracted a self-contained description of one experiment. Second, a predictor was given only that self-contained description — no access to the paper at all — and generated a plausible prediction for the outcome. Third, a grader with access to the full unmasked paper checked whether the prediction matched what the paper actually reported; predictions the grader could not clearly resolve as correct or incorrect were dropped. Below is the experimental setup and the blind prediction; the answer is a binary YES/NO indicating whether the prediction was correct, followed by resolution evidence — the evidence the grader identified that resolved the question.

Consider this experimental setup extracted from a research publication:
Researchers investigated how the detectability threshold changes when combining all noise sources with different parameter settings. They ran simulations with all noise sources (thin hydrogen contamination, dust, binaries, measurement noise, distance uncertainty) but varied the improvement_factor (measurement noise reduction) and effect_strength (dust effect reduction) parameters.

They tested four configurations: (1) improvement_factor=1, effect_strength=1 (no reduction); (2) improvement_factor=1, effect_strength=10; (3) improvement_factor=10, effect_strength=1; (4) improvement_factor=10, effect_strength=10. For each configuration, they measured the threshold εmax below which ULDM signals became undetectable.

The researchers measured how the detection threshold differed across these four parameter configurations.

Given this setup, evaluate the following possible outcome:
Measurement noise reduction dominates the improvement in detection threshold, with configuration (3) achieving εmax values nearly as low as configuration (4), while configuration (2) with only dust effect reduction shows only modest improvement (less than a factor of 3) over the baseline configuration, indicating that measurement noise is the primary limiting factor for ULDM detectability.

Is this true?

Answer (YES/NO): NO